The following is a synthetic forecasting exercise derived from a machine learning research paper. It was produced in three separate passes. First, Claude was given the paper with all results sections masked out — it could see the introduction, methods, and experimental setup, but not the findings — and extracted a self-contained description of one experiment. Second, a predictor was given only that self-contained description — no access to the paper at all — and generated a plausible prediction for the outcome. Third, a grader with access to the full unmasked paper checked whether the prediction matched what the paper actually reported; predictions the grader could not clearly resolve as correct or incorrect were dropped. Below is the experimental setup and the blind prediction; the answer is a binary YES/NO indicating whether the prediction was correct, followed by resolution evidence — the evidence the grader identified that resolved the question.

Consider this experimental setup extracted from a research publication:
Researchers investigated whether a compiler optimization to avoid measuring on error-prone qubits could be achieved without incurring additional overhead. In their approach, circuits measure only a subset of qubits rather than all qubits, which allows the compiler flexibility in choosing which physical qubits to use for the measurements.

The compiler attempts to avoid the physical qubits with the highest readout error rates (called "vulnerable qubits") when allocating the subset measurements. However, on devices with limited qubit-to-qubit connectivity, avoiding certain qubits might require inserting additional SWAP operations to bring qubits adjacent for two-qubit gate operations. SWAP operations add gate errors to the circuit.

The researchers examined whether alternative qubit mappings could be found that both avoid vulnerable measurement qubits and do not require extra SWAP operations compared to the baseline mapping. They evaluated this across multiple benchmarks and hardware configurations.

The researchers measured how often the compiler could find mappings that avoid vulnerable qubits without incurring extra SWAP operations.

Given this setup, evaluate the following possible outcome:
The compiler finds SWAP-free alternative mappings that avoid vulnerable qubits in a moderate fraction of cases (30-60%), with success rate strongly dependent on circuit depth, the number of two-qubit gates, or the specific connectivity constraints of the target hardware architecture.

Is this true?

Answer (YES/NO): NO